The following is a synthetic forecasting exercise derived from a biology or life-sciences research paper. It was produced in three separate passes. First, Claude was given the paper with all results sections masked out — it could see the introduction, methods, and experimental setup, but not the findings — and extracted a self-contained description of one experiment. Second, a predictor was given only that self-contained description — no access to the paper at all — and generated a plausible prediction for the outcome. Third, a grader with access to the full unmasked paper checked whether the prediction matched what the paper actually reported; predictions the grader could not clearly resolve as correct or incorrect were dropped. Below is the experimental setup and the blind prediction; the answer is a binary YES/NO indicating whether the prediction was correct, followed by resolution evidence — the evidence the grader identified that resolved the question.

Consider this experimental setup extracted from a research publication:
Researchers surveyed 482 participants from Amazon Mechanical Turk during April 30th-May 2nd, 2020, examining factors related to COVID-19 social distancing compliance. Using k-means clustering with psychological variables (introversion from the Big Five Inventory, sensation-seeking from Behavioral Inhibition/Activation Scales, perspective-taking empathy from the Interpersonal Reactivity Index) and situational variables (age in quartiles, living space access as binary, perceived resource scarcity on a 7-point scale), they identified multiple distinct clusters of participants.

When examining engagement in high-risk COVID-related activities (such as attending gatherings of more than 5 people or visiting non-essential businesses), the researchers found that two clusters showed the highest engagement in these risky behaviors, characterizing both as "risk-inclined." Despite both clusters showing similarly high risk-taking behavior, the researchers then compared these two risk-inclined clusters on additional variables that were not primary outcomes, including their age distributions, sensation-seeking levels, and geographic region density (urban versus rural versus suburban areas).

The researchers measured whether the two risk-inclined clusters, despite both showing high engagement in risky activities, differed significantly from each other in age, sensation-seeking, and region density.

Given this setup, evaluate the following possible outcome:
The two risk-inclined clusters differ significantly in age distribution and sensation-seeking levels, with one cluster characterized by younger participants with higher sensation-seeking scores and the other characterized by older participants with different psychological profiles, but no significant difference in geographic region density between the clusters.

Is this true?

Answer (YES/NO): NO